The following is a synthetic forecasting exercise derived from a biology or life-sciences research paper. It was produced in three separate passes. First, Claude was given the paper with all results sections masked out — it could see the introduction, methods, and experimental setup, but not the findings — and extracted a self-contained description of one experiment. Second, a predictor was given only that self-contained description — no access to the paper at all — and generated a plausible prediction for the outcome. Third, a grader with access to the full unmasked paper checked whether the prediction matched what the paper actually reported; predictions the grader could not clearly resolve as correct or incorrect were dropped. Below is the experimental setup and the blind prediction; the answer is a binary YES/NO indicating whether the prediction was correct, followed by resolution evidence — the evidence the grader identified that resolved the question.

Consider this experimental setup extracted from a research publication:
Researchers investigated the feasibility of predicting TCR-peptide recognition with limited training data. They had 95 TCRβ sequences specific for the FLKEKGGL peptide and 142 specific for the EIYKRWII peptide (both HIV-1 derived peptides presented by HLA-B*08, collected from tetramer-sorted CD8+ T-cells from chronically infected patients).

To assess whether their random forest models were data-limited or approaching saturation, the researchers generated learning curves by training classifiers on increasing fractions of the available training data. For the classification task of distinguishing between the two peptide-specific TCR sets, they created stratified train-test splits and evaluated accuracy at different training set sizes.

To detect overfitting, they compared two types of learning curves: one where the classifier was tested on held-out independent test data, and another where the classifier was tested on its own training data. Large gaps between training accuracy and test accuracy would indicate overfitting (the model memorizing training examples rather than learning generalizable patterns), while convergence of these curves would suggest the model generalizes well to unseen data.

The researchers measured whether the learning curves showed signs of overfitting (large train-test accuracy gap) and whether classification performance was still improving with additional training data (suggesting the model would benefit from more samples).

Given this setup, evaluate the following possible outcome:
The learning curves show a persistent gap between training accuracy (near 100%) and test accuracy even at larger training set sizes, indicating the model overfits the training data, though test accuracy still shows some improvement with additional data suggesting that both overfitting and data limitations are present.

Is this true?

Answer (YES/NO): YES